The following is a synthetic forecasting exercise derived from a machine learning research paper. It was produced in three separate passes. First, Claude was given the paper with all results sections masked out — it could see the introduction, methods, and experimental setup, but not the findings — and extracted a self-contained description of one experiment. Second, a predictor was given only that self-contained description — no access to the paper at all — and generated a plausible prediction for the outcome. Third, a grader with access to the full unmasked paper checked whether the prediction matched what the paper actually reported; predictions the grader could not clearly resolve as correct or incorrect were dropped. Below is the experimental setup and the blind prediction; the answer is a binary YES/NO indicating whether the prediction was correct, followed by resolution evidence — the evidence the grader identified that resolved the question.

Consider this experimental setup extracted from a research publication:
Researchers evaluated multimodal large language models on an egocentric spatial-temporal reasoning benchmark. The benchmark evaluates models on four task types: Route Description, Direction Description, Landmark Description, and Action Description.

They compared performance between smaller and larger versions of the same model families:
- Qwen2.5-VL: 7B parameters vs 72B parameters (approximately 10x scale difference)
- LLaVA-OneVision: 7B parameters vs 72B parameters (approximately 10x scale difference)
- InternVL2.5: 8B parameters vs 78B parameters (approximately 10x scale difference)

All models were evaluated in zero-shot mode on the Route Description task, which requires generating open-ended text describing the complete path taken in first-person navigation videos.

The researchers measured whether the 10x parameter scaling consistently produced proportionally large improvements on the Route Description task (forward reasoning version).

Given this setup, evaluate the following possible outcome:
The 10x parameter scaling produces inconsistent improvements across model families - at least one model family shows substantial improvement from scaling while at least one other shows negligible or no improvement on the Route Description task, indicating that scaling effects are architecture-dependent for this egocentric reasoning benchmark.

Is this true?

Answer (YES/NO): NO